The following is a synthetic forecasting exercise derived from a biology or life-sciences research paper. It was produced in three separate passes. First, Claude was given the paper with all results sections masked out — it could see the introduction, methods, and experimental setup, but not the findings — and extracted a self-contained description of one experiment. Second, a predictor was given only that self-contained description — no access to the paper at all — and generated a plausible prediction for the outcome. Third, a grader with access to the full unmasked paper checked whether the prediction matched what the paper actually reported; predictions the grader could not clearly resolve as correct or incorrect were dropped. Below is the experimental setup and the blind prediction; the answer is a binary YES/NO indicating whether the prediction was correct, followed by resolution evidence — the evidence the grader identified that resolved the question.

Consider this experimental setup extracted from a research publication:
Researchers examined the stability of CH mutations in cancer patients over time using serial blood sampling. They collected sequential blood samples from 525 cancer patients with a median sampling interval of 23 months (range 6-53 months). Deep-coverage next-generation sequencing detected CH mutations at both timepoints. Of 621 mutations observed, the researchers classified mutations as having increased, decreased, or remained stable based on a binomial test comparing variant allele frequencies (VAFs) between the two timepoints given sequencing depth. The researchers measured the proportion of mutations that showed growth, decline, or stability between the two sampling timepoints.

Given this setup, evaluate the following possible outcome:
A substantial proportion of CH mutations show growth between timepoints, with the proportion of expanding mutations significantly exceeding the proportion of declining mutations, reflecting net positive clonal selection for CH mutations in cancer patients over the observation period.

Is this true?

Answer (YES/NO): YES